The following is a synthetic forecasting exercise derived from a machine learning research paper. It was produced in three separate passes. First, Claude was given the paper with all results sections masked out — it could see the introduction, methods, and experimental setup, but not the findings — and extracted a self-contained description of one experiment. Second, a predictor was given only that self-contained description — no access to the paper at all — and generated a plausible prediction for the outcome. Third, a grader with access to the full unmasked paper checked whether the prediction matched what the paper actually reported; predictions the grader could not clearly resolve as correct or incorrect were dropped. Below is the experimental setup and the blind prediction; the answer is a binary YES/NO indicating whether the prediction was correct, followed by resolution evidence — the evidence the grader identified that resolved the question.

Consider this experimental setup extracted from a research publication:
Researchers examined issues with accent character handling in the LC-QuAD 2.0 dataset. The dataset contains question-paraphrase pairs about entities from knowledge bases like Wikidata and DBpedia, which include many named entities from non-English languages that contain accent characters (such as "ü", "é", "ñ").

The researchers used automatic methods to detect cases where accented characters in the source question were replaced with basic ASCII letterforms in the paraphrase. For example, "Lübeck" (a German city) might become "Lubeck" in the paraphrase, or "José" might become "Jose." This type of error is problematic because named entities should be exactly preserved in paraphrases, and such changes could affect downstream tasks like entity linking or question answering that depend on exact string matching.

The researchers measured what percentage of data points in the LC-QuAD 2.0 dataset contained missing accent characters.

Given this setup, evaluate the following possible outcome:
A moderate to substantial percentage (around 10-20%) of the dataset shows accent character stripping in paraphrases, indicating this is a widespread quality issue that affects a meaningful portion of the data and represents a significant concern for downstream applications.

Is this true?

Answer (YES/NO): NO